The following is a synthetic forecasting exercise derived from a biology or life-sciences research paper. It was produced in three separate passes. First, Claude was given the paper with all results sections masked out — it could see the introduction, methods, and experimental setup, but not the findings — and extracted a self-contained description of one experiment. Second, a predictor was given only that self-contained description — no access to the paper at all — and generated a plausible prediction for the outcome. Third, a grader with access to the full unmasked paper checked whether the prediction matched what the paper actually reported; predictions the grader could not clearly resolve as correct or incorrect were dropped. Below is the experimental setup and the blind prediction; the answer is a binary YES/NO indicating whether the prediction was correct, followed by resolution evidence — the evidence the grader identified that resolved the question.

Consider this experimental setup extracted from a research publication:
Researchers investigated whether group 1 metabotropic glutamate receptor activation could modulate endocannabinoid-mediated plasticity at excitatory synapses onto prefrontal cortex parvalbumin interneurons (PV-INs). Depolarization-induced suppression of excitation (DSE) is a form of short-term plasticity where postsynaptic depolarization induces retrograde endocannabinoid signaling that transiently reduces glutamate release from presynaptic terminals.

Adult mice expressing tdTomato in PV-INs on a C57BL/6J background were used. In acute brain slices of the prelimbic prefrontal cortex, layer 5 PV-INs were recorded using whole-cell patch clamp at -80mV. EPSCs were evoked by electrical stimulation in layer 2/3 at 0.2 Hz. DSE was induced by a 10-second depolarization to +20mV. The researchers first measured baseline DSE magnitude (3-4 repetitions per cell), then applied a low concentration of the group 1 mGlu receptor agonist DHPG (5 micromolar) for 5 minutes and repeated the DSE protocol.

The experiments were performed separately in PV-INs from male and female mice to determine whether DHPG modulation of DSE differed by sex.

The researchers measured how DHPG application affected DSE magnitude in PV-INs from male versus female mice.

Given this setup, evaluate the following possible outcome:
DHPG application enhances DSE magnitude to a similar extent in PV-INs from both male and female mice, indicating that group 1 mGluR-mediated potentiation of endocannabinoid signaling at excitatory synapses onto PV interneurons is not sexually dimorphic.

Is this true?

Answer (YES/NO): NO